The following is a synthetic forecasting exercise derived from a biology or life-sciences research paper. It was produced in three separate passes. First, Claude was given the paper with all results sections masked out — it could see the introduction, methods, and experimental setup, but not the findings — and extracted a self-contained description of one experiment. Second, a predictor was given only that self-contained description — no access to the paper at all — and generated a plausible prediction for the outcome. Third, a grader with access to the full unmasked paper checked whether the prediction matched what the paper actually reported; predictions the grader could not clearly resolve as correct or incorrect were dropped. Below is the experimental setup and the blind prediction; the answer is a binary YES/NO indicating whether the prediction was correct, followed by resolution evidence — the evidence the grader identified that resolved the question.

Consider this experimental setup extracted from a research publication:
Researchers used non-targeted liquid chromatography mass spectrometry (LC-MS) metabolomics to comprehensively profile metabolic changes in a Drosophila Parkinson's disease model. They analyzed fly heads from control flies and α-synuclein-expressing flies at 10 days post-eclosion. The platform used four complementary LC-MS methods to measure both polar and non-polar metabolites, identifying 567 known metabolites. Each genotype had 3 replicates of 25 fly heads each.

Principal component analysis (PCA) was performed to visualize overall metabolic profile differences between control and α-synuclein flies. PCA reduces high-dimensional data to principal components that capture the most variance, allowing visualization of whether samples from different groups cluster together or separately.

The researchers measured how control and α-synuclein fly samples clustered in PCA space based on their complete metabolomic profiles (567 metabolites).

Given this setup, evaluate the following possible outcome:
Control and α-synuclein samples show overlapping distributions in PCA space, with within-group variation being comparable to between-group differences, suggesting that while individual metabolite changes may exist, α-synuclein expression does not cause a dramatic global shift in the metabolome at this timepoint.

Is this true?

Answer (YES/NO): NO